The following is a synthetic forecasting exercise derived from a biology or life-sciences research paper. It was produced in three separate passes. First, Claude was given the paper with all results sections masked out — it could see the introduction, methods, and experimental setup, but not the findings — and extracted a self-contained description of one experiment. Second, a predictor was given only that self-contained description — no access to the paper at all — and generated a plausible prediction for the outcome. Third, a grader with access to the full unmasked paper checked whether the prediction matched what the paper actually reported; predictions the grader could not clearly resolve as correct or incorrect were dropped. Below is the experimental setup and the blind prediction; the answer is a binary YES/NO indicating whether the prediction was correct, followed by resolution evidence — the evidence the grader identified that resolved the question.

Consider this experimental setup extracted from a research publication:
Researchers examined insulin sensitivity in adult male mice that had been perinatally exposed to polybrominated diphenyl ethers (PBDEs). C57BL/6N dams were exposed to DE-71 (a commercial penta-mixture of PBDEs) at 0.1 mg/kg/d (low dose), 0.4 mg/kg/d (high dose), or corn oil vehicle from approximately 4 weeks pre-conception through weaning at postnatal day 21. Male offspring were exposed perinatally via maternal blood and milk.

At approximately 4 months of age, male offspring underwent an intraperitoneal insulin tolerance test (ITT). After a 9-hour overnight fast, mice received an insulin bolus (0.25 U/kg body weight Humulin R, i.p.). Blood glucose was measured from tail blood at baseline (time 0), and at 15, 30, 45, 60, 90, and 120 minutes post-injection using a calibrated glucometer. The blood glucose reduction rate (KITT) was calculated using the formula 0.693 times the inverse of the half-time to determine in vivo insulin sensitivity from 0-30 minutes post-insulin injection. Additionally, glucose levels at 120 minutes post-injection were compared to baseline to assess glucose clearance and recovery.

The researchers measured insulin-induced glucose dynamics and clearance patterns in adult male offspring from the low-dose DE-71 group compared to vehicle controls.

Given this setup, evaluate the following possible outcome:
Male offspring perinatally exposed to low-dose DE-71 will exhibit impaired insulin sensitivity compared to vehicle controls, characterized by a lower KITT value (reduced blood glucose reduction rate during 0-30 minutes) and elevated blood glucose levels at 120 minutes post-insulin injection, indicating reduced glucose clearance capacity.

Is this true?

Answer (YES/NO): NO